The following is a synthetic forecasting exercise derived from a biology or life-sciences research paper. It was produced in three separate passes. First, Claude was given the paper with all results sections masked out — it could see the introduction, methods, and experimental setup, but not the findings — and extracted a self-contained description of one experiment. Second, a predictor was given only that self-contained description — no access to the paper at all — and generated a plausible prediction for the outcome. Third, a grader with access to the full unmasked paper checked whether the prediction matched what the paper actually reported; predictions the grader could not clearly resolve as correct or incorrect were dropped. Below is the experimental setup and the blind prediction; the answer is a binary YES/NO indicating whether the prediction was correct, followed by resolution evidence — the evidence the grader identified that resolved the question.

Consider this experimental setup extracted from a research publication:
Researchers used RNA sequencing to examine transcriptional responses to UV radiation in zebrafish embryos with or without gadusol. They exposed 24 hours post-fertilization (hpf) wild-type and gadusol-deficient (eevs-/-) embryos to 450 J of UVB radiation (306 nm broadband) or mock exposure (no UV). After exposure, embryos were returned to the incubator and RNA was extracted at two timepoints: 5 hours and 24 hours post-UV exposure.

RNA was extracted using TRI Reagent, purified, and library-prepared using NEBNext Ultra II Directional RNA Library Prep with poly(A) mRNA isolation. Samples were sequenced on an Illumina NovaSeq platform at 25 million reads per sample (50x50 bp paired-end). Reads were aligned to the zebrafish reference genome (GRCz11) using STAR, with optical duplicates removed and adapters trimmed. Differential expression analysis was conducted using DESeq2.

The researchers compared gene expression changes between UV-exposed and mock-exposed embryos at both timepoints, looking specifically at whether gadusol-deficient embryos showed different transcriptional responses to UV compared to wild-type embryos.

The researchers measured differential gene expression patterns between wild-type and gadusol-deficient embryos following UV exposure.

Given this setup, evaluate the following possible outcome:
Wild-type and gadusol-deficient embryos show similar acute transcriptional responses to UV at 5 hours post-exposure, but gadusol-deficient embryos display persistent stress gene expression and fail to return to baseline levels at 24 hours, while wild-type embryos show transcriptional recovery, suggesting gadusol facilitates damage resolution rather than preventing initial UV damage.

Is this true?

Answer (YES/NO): NO